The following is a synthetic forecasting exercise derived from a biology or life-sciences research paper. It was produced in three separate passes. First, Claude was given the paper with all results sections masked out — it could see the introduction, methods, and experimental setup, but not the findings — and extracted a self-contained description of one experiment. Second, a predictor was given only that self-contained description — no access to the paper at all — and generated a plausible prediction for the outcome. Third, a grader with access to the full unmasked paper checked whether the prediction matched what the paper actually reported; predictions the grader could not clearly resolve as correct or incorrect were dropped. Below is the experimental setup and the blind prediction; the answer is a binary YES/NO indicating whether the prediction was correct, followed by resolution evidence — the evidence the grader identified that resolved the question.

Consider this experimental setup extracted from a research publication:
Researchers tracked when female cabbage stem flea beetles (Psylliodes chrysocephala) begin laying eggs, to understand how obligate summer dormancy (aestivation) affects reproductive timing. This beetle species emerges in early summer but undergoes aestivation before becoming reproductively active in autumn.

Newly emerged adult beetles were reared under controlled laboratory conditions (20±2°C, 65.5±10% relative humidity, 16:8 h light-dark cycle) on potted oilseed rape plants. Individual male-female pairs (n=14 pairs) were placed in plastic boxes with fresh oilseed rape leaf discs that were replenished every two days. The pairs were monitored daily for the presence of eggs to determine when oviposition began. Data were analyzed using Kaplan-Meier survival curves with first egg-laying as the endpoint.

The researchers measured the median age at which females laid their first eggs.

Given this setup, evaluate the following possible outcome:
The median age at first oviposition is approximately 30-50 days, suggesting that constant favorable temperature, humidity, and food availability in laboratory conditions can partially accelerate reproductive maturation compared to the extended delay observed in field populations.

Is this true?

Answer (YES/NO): NO